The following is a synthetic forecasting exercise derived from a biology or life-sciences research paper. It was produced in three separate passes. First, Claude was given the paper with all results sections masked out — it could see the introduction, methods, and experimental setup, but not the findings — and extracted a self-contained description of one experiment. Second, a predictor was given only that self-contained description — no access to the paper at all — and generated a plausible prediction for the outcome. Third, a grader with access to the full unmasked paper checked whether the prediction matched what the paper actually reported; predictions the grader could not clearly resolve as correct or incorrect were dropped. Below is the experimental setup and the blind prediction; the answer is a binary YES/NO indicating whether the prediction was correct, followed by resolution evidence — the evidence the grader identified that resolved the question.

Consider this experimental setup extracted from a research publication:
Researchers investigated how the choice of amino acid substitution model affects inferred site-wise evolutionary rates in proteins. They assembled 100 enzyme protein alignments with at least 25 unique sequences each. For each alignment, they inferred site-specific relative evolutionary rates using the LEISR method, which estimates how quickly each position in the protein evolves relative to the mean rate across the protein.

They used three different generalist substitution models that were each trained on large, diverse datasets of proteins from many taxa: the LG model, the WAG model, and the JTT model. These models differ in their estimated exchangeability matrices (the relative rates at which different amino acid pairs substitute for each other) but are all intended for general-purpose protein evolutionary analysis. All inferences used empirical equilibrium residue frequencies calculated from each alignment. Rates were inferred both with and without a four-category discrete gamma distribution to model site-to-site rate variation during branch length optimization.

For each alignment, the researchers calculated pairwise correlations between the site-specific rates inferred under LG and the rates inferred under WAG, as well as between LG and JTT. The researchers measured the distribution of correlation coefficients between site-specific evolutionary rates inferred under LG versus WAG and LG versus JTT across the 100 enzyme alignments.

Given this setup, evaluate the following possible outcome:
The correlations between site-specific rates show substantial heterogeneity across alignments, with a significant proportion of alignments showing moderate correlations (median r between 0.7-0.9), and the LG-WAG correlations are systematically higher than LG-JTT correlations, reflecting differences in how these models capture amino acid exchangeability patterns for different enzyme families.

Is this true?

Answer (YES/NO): NO